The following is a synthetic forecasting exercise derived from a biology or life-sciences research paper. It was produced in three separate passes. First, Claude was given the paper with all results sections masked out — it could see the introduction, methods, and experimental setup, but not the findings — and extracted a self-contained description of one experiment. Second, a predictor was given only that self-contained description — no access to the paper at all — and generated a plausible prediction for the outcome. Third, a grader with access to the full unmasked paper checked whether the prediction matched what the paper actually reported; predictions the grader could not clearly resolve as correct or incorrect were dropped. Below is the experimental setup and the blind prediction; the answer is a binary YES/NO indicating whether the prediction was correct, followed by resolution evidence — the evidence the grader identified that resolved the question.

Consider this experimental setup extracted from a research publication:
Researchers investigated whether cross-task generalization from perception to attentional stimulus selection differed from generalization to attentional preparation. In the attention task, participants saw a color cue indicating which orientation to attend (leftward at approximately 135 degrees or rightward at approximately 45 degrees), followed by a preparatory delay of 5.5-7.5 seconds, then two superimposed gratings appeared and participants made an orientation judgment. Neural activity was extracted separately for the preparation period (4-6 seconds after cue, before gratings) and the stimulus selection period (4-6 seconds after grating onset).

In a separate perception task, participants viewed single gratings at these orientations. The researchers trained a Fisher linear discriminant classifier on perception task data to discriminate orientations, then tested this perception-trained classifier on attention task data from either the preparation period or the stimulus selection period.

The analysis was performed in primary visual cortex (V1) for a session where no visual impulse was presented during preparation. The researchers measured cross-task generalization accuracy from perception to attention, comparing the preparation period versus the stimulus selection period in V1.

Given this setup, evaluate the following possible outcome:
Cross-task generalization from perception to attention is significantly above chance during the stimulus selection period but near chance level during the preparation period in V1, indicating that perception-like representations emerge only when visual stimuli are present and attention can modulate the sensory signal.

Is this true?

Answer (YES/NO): YES